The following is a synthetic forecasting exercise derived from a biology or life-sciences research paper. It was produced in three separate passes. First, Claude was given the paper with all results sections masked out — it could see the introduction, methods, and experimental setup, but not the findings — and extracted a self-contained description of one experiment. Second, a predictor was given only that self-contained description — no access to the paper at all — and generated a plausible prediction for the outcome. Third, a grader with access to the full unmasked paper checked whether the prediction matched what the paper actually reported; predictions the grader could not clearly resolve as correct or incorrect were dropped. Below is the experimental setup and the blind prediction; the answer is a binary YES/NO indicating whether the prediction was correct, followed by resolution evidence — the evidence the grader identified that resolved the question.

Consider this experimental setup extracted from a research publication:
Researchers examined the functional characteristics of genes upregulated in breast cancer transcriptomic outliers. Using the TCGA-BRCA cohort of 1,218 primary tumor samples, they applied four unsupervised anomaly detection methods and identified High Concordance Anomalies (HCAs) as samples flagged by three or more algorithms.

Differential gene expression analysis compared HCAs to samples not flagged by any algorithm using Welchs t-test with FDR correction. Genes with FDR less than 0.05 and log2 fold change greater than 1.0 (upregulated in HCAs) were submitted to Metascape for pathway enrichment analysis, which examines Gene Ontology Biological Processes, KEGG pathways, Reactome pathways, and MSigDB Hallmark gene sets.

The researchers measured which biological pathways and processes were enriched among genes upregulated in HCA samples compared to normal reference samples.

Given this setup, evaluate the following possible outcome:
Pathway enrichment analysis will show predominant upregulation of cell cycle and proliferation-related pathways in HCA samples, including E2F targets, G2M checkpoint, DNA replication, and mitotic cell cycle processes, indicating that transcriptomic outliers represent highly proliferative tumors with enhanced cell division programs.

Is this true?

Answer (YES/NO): NO